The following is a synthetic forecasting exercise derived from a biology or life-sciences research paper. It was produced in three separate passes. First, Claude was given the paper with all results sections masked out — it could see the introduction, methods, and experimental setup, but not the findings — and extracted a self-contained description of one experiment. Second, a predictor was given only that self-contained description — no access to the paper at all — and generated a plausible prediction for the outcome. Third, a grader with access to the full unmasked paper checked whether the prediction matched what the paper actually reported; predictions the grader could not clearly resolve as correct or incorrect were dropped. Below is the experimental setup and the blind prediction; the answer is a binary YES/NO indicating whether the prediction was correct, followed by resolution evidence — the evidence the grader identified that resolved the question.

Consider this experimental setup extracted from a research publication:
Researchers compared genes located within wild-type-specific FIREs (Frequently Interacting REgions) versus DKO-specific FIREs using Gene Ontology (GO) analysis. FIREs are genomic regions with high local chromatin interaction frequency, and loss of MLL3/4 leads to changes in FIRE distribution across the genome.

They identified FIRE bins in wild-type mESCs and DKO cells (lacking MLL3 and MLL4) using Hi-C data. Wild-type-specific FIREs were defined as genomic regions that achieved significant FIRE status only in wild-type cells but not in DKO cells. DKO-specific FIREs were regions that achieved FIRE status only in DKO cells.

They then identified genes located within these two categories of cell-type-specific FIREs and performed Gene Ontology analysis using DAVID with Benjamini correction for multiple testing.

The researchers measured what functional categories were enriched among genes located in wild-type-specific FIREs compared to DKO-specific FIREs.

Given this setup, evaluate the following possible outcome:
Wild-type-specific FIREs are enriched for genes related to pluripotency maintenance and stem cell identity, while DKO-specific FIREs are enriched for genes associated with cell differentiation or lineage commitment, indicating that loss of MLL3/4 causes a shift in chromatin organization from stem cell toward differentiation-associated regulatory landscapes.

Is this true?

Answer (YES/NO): NO